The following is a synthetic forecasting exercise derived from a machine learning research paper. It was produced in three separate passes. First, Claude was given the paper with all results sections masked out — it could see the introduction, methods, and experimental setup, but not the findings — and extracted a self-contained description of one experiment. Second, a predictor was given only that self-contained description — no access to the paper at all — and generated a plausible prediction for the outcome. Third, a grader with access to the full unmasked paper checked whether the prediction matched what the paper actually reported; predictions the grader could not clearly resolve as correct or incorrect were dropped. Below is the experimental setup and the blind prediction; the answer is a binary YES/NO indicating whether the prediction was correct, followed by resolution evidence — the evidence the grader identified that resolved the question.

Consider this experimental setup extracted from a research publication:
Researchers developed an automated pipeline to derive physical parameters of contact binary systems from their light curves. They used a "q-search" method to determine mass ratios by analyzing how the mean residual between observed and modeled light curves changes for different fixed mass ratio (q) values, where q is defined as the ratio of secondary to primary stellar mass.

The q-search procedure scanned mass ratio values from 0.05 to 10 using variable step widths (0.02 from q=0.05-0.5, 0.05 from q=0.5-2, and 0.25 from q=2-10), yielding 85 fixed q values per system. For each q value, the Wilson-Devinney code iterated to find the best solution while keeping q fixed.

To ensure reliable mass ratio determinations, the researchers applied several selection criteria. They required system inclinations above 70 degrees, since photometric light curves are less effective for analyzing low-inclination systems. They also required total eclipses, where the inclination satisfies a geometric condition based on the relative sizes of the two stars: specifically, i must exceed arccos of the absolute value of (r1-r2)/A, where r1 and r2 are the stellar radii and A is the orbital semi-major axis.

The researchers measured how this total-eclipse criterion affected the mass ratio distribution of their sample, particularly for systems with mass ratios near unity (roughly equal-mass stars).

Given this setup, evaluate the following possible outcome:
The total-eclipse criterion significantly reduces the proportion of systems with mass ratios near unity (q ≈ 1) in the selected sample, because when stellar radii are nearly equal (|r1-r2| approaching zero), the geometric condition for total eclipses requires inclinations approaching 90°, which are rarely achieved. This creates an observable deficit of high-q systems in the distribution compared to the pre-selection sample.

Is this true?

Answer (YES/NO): YES